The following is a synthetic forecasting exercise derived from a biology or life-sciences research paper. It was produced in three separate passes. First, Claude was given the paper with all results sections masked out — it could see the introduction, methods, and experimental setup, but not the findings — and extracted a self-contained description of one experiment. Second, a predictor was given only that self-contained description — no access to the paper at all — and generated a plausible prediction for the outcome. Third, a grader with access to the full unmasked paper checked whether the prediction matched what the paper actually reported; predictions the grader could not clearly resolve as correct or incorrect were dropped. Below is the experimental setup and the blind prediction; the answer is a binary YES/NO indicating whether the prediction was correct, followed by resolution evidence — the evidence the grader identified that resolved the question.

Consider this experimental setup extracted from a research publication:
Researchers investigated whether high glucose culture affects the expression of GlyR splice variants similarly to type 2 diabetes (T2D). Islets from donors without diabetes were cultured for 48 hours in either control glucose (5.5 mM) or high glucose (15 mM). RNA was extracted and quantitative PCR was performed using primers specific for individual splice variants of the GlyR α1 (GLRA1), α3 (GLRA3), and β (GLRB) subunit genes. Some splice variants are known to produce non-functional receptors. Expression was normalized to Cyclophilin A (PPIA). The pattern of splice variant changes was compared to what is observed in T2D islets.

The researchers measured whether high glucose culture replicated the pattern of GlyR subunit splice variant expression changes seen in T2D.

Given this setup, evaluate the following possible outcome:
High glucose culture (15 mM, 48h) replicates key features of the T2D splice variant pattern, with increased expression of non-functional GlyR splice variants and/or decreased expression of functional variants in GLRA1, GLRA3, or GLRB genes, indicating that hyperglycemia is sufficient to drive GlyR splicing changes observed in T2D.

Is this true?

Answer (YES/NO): NO